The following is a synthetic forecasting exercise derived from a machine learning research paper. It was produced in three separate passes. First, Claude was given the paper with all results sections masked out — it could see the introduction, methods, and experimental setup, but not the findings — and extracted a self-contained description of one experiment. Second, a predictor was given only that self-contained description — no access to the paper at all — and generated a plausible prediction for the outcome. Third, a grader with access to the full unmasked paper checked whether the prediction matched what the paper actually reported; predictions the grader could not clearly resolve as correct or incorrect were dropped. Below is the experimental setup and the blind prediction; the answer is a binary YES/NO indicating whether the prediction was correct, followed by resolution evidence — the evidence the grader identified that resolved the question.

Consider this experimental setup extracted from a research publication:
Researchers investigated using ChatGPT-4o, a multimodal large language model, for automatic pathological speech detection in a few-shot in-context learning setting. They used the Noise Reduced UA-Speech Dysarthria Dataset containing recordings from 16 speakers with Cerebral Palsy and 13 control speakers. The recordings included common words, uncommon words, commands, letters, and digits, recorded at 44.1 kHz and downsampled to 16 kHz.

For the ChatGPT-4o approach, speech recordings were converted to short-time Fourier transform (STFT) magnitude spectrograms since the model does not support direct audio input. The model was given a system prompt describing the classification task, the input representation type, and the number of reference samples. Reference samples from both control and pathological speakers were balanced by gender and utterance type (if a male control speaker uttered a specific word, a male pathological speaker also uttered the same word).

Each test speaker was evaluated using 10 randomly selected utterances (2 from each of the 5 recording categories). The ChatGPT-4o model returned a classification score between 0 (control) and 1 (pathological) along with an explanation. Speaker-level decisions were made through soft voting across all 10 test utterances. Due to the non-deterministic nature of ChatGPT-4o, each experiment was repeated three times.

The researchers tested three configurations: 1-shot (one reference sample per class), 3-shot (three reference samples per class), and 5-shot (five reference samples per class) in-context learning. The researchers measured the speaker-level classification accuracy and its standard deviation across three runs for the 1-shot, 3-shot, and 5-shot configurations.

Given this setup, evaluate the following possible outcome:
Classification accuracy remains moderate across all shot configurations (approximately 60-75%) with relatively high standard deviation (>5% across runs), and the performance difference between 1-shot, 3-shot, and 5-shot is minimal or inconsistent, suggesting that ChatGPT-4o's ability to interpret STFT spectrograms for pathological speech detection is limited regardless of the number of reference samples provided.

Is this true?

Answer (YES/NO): NO